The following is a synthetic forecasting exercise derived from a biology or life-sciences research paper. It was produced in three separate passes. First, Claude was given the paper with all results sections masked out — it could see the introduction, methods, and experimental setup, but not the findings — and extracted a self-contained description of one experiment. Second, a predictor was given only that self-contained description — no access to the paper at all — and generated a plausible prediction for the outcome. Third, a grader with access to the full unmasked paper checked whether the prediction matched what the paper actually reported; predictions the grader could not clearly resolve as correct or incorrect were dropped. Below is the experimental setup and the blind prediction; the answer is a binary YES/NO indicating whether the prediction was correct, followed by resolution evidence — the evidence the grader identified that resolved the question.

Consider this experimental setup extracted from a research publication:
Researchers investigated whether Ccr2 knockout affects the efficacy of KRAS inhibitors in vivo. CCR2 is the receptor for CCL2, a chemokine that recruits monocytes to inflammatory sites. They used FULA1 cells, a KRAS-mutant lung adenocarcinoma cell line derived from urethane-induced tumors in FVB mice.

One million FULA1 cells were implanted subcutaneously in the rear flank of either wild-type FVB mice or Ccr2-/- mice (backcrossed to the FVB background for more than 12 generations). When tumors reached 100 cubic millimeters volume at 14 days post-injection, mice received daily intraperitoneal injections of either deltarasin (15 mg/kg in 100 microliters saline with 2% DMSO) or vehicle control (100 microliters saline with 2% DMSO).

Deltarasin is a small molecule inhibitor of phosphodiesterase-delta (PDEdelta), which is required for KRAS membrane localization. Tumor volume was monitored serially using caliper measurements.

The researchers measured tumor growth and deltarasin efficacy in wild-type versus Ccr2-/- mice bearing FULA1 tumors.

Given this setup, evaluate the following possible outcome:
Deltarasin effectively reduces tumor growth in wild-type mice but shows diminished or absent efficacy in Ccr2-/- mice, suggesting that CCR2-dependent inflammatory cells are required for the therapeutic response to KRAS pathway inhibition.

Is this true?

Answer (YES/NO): YES